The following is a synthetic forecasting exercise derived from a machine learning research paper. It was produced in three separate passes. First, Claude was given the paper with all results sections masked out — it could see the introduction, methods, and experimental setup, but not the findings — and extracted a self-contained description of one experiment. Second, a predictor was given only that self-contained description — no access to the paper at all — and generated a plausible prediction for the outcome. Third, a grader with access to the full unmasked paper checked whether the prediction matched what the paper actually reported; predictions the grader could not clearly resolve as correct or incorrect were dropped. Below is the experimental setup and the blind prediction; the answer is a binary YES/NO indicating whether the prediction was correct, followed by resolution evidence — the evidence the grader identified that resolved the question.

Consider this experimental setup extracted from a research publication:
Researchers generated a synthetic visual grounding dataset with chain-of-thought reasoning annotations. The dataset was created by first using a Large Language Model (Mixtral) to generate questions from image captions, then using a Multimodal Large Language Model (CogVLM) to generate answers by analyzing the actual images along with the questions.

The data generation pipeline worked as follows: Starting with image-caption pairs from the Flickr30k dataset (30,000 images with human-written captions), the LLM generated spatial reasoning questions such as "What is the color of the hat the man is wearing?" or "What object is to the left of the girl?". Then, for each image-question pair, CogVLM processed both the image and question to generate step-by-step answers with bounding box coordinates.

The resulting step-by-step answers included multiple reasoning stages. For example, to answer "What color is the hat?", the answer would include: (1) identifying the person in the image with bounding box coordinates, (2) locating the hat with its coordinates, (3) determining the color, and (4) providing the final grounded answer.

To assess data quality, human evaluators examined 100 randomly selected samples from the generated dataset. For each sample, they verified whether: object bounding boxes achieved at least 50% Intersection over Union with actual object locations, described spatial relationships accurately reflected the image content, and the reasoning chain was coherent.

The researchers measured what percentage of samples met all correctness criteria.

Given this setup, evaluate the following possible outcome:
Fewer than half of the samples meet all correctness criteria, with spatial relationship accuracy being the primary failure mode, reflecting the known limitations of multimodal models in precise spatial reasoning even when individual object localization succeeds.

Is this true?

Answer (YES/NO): NO